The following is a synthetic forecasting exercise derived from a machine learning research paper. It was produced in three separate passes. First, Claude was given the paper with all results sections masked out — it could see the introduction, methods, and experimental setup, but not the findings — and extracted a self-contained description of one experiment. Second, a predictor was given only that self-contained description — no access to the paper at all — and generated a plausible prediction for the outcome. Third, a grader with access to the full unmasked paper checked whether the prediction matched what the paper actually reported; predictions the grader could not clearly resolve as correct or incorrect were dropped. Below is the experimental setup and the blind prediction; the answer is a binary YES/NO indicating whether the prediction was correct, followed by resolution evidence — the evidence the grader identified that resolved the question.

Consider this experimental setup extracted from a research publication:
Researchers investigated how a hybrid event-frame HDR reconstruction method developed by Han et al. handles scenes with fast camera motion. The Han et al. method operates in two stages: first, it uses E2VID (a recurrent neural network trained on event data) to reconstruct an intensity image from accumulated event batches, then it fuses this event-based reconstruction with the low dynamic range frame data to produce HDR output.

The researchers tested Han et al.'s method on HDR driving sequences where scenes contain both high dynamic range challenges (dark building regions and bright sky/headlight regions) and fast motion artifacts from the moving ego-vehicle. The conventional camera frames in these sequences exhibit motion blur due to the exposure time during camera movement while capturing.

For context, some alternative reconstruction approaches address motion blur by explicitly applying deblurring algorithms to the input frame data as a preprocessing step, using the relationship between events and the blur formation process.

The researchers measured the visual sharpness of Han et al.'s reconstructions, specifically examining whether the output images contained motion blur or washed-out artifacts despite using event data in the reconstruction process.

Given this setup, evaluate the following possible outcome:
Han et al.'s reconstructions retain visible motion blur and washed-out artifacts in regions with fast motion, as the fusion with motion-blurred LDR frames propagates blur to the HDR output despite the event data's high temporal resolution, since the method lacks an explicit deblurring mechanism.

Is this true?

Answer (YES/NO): YES